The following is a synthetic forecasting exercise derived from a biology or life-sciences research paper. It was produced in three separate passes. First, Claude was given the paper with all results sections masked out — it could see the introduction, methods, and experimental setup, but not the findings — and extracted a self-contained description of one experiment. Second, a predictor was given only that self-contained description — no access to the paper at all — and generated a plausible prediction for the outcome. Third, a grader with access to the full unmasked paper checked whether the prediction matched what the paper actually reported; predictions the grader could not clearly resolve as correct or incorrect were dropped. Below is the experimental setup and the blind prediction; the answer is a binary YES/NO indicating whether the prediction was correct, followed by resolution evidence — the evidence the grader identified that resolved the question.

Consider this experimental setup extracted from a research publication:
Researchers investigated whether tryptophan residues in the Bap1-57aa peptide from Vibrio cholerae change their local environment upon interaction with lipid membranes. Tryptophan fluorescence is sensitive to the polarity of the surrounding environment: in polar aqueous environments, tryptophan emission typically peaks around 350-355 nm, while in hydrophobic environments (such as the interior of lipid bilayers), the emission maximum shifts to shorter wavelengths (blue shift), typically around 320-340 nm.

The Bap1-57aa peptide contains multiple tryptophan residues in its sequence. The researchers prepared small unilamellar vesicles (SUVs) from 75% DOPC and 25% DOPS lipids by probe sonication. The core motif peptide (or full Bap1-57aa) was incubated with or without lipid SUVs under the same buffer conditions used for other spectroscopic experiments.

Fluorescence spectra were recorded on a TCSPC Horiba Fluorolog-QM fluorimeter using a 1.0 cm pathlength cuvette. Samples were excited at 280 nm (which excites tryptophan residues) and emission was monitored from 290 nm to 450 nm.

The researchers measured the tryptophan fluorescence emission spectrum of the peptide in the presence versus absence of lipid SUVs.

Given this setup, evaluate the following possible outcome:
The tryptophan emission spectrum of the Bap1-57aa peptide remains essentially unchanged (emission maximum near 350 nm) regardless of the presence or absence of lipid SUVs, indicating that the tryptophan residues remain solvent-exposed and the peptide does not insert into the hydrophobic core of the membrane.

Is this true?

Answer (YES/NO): NO